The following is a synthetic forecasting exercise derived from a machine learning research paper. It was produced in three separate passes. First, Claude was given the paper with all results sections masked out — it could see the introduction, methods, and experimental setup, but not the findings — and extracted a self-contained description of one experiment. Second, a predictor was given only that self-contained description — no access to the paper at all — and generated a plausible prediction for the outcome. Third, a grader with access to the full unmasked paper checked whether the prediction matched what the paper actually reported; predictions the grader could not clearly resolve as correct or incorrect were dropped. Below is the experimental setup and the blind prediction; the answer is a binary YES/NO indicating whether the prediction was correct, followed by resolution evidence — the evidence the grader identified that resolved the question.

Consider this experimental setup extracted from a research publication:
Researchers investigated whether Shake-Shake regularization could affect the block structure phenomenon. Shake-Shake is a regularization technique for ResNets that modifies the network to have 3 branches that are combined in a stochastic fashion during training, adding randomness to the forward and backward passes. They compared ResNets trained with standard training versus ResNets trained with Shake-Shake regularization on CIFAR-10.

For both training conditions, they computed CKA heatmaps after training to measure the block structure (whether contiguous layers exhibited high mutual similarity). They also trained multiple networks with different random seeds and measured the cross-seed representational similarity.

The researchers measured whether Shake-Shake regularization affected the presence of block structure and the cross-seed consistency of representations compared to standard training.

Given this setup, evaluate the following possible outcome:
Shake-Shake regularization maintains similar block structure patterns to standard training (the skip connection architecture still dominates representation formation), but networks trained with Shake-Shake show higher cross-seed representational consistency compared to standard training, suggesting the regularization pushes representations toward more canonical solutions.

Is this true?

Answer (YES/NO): NO